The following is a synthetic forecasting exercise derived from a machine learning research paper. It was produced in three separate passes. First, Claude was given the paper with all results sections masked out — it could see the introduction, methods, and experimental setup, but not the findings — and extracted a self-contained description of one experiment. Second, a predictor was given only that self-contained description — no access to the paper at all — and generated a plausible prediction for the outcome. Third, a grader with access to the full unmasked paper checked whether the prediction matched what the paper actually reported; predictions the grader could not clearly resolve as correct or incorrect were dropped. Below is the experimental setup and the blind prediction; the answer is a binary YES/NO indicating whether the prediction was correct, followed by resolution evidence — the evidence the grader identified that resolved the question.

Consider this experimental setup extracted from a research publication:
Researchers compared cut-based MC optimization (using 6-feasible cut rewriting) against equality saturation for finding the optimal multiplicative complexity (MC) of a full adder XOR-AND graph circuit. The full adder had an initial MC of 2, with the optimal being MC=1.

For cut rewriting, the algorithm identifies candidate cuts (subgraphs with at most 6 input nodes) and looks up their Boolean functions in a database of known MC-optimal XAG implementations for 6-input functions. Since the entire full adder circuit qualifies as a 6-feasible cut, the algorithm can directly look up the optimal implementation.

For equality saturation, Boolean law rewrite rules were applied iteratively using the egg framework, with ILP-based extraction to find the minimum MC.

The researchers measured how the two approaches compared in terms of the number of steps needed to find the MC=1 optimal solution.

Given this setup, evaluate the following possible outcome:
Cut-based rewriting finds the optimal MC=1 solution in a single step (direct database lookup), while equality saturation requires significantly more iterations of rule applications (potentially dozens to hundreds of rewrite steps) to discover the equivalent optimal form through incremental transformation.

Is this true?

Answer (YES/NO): YES